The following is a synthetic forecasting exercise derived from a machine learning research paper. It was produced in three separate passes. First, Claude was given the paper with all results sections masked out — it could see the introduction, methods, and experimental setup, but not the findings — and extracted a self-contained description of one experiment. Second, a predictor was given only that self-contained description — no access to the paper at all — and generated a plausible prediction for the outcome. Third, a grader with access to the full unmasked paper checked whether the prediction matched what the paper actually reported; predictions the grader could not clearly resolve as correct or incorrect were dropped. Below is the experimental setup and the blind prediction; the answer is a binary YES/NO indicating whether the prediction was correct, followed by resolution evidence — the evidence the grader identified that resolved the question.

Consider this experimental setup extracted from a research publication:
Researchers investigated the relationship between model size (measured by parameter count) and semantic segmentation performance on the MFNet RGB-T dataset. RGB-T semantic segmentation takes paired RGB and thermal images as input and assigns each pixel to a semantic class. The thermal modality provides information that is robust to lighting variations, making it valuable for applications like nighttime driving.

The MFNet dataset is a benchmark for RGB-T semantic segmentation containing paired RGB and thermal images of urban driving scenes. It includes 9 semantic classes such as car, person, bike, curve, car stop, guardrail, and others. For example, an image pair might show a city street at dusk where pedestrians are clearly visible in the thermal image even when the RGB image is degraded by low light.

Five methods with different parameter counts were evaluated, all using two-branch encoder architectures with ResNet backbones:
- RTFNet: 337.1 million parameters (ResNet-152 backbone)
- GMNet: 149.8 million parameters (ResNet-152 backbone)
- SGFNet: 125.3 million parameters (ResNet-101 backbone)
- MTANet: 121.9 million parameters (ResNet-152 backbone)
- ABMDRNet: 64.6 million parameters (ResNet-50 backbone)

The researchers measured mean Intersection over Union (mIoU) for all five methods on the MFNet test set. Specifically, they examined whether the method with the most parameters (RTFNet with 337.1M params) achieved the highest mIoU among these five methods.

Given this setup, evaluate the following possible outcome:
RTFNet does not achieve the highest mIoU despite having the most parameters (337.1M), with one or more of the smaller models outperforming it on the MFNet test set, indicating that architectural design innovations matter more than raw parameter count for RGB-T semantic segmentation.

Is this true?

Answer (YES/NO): YES